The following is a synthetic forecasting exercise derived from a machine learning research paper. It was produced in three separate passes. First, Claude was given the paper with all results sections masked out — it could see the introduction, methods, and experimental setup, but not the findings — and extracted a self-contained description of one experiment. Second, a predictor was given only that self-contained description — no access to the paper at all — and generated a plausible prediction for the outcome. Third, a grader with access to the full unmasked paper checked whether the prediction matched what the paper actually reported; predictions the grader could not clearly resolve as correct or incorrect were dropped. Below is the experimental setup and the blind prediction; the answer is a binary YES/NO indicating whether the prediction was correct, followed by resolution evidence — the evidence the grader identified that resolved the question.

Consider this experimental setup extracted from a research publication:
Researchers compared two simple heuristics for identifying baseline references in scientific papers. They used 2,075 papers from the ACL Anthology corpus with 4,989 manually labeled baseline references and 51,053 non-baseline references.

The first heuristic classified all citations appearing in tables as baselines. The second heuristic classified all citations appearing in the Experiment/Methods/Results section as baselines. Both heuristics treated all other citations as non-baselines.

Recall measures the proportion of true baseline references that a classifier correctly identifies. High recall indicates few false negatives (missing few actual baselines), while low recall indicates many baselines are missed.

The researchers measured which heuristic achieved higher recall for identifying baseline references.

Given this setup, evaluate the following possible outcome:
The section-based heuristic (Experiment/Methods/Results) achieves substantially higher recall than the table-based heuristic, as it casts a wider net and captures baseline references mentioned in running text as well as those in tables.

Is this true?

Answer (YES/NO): YES